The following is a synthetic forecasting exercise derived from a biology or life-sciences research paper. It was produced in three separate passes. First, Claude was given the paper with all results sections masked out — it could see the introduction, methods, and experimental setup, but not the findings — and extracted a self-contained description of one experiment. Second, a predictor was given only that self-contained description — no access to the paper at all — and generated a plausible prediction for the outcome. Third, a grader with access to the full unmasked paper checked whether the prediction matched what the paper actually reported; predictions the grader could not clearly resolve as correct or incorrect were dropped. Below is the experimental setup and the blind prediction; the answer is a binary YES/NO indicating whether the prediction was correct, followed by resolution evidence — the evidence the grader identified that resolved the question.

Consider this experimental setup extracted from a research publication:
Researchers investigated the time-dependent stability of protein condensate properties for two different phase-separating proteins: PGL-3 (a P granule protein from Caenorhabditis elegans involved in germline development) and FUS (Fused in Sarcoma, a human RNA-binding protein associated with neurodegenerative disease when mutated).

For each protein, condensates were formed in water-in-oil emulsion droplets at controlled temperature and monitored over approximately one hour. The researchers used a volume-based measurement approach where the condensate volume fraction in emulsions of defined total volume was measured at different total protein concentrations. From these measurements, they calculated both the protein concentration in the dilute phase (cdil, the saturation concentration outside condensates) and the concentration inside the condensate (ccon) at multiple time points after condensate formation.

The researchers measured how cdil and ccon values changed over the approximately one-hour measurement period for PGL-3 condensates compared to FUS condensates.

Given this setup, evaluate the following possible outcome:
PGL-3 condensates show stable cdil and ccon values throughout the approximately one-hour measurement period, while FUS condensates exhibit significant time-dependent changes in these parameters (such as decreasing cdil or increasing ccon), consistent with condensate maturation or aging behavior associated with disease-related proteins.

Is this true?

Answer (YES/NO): NO